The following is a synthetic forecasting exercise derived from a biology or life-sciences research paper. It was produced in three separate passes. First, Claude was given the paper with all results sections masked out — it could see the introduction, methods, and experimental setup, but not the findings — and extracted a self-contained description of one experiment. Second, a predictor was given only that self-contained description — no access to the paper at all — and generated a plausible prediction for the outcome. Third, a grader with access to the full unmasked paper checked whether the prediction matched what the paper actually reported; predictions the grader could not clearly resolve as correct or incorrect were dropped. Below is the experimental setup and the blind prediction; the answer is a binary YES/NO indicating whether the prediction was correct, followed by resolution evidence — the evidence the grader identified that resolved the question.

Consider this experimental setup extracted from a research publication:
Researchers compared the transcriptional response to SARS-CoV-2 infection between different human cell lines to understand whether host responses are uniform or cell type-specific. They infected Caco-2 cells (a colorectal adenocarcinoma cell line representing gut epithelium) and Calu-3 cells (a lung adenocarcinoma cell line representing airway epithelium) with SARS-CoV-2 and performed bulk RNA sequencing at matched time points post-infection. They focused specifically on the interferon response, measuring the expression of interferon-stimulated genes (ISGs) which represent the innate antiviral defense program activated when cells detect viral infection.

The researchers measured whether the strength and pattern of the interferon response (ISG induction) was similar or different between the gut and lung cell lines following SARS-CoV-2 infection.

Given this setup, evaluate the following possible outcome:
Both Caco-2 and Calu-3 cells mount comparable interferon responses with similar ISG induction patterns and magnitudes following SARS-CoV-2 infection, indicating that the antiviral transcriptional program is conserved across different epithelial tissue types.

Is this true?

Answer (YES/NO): NO